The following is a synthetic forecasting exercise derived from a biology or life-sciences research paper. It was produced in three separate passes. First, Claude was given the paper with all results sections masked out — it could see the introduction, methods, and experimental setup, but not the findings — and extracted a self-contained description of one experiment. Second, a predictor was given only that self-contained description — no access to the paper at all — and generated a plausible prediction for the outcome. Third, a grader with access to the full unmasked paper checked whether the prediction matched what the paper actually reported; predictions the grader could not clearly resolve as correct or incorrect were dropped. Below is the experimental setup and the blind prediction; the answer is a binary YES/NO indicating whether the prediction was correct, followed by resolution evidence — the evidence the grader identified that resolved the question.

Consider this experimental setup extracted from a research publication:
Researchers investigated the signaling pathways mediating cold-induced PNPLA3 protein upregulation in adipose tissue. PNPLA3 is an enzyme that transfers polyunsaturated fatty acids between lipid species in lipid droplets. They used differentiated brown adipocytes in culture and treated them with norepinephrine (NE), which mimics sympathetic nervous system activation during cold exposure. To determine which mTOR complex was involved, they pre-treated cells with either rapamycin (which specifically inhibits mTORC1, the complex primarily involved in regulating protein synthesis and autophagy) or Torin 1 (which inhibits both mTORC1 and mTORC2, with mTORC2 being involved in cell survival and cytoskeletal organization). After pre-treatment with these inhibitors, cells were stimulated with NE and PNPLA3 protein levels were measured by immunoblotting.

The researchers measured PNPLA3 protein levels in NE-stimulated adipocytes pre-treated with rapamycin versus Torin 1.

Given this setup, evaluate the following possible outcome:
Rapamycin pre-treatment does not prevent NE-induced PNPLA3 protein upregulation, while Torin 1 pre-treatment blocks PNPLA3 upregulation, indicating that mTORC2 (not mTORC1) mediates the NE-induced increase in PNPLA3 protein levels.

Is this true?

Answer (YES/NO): YES